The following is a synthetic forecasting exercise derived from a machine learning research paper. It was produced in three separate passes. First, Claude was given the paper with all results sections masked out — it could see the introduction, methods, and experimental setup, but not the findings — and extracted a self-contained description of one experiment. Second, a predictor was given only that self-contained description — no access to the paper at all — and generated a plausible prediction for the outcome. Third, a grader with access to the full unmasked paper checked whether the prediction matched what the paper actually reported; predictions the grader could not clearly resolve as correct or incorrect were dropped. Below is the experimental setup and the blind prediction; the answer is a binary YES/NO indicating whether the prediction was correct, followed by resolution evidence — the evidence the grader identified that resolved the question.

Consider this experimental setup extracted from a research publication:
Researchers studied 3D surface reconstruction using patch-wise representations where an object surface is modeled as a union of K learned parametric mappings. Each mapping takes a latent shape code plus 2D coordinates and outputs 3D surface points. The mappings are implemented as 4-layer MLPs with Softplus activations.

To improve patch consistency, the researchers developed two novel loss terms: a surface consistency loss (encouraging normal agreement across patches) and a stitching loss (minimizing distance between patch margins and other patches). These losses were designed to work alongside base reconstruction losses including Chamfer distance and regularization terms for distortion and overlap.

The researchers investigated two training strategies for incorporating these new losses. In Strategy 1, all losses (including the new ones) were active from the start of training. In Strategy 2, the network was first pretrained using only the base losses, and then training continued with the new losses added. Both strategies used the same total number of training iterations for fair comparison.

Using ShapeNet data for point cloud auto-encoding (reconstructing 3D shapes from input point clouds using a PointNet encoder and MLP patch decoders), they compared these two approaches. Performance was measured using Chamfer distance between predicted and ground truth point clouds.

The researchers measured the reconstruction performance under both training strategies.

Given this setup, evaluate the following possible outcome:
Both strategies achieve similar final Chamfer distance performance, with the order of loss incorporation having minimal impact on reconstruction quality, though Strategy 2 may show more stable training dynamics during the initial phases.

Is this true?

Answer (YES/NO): NO